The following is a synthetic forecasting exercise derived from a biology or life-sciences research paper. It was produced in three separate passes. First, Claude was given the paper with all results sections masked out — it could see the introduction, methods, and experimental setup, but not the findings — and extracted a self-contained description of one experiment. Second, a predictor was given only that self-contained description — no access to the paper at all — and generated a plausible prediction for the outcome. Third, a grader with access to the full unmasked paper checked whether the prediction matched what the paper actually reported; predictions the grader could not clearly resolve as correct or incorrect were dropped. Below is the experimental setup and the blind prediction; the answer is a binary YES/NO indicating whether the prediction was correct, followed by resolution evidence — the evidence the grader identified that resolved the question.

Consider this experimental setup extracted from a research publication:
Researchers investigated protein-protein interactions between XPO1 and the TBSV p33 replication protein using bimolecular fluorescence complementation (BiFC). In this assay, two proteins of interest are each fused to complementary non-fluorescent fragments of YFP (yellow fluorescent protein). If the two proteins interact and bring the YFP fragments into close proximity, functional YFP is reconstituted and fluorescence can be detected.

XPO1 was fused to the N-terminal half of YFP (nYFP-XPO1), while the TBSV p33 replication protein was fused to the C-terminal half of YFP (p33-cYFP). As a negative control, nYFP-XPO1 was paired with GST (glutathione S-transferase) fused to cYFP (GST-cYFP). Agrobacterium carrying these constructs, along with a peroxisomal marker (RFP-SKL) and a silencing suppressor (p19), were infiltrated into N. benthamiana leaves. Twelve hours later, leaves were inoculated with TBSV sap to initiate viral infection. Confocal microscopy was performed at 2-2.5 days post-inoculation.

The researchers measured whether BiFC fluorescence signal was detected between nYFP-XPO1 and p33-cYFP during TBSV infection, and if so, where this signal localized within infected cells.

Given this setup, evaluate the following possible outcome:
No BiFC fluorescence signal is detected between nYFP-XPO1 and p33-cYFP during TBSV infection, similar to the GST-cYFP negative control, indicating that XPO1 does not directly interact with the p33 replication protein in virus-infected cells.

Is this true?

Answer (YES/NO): NO